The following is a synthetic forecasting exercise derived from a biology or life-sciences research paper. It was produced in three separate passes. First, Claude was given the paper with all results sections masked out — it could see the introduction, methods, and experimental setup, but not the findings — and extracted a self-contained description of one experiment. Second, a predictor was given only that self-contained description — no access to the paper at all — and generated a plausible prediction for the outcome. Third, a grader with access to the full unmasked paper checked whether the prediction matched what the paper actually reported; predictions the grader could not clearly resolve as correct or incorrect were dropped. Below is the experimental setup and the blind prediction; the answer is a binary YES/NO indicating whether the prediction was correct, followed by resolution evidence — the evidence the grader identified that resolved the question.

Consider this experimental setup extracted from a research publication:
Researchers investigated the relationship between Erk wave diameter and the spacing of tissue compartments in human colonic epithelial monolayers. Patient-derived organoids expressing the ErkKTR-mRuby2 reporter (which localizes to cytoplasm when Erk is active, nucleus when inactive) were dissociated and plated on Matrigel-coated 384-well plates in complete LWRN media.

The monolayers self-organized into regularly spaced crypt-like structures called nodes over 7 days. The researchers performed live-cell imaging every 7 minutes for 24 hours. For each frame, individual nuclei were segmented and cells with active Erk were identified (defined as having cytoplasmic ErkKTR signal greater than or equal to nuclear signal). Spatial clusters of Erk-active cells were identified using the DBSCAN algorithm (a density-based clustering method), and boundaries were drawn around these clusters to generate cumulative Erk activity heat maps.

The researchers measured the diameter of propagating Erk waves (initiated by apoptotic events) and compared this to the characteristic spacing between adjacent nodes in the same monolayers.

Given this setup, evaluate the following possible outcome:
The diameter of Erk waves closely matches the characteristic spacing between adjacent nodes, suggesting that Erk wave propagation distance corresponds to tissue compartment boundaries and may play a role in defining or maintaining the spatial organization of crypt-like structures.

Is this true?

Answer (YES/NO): YES